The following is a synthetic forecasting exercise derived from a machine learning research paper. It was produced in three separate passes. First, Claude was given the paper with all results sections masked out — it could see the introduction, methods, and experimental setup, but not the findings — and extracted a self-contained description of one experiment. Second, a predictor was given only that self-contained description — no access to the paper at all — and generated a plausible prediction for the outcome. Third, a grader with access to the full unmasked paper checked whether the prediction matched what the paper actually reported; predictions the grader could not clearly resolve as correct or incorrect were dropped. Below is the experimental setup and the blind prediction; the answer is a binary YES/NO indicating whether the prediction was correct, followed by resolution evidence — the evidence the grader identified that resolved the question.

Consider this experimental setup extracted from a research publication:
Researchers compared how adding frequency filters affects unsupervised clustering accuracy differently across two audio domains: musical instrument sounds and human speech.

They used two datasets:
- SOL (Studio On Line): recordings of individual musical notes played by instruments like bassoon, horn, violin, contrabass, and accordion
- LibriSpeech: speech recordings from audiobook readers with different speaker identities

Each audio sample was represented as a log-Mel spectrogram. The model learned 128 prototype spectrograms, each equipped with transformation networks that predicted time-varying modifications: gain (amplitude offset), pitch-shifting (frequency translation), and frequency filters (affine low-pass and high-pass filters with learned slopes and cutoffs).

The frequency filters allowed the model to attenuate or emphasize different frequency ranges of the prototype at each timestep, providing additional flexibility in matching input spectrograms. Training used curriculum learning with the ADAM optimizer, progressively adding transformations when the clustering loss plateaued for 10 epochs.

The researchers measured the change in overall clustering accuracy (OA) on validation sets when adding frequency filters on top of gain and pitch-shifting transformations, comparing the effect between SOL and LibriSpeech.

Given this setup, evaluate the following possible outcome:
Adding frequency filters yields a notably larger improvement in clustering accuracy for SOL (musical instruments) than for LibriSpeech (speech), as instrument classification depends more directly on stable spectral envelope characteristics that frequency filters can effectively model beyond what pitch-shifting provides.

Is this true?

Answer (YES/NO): NO